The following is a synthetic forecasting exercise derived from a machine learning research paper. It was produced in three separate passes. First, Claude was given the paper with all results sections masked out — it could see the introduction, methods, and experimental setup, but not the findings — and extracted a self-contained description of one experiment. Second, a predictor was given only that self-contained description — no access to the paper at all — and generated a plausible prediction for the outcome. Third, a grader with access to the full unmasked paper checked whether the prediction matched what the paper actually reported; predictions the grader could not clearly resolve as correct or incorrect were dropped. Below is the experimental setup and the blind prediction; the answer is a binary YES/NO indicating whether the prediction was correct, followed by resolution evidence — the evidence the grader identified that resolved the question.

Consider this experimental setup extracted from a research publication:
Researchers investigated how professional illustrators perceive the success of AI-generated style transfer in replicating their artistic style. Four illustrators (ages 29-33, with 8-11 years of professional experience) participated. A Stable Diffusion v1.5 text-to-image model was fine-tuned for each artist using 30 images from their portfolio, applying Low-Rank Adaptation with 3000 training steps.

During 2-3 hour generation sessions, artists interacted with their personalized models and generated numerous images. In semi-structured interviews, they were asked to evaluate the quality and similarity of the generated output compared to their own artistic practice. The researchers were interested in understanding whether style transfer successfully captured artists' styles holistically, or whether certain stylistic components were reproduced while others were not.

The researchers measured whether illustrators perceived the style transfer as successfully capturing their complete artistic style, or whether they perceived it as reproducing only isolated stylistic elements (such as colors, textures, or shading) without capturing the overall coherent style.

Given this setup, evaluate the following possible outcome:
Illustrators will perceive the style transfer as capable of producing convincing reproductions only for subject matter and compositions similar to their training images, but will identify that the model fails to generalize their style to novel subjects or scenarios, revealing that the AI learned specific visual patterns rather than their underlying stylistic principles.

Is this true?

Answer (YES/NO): NO